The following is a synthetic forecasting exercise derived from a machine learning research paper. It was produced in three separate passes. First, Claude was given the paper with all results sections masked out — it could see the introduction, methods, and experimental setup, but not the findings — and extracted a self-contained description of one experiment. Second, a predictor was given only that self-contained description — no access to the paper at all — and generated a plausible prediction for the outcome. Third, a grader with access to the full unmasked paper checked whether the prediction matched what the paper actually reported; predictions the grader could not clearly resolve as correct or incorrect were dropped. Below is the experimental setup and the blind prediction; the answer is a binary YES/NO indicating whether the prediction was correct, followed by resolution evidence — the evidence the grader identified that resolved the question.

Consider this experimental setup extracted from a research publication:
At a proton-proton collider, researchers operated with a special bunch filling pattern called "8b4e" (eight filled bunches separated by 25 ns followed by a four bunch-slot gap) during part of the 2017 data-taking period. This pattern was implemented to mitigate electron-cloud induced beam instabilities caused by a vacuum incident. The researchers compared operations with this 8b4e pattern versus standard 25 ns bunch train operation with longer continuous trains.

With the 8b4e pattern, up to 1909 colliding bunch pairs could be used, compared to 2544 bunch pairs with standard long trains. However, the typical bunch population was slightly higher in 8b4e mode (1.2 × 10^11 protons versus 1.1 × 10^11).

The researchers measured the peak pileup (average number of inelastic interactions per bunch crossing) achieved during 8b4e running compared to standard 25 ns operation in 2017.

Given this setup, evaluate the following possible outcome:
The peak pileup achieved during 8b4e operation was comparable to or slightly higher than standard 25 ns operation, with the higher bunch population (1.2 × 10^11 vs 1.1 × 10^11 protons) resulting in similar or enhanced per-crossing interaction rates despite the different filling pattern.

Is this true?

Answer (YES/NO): NO